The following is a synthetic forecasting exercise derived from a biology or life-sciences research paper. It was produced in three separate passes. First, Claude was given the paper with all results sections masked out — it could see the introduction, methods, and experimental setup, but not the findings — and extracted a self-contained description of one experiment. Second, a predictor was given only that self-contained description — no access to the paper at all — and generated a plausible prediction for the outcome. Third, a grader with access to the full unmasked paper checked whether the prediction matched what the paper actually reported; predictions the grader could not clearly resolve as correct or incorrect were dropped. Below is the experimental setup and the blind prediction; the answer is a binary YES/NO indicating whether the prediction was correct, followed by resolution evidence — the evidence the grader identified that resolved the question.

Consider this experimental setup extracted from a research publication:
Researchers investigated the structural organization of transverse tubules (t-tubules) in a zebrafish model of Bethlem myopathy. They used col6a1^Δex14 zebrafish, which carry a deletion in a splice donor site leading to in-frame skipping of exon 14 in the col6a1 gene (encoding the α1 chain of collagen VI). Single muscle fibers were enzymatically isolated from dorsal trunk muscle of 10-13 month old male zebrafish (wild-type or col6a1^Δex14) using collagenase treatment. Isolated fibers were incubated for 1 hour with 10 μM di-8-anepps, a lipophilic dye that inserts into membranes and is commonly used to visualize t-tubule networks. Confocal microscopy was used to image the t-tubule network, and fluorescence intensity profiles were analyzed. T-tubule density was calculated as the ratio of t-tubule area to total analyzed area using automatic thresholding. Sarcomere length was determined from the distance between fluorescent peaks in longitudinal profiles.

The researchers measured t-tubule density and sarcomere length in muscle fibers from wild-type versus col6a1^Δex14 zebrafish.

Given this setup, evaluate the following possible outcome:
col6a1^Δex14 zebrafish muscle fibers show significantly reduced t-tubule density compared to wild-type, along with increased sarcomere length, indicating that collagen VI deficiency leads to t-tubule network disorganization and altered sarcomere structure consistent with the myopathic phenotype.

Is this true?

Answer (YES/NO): NO